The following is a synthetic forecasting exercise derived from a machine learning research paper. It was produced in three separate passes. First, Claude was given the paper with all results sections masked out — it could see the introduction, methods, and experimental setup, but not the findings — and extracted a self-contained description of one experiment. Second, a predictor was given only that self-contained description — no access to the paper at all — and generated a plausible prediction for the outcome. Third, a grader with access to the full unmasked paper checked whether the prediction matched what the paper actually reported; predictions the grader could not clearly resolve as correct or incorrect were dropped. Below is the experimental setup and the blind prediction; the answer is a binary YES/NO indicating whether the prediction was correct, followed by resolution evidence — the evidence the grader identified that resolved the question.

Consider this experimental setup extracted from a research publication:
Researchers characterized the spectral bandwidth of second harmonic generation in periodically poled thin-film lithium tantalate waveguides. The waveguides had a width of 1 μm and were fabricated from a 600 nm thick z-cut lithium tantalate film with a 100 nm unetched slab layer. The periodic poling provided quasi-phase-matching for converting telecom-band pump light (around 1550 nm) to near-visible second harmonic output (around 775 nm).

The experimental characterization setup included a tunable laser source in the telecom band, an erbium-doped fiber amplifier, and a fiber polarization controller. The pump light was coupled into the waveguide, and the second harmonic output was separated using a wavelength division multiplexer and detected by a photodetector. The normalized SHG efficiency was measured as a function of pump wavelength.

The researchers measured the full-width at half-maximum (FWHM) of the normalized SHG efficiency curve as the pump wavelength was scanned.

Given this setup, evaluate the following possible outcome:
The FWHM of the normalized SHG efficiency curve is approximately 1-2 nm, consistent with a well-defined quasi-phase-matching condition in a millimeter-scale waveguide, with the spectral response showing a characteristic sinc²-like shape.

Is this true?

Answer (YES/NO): NO